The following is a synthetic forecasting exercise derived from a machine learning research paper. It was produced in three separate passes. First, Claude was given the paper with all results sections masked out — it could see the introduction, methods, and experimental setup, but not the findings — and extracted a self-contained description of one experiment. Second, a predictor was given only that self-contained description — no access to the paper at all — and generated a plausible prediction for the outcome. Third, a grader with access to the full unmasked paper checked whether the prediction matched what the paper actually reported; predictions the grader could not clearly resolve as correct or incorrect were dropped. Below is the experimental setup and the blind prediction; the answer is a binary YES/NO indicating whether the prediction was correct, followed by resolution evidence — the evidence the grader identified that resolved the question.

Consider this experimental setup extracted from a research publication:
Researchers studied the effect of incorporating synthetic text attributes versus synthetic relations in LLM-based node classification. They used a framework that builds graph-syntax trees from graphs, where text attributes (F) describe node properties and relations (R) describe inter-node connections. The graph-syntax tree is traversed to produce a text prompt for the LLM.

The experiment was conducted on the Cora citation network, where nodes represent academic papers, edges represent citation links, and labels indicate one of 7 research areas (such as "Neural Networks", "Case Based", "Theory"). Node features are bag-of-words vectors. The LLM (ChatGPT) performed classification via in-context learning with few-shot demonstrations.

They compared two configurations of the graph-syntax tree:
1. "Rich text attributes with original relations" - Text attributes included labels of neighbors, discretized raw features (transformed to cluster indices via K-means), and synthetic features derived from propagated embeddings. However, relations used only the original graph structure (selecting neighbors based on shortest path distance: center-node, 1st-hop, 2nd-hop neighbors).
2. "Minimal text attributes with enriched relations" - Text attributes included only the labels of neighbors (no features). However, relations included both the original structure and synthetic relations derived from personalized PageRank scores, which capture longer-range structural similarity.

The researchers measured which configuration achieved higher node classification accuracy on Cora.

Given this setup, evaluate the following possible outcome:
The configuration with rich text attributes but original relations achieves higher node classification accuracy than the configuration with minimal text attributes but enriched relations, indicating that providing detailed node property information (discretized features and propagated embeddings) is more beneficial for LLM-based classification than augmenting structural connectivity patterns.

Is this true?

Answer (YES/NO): YES